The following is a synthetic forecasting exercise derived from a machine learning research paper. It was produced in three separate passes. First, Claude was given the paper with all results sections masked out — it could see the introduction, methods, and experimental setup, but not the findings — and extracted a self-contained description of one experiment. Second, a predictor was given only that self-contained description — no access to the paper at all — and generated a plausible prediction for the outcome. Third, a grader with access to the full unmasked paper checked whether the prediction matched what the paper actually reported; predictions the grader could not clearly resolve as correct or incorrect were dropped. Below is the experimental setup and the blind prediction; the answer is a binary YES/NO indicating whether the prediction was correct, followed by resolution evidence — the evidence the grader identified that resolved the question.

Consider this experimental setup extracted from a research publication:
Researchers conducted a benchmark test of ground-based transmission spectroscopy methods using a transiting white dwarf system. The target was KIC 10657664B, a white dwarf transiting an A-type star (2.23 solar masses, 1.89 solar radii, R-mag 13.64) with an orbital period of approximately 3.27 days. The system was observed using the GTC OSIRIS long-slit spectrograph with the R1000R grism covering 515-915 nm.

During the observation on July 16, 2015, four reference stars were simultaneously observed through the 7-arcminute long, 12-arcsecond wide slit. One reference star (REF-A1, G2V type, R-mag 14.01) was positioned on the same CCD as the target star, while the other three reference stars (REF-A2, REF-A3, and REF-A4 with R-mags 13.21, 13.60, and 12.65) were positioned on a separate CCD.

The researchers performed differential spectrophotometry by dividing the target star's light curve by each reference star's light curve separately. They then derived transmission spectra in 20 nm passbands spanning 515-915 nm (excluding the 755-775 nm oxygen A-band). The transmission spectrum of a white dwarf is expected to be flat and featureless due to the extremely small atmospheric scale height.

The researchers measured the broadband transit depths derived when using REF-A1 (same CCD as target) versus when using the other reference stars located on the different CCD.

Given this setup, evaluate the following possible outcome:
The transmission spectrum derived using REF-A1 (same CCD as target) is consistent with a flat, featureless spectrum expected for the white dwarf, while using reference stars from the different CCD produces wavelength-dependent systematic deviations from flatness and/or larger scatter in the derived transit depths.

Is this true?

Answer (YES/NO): YES